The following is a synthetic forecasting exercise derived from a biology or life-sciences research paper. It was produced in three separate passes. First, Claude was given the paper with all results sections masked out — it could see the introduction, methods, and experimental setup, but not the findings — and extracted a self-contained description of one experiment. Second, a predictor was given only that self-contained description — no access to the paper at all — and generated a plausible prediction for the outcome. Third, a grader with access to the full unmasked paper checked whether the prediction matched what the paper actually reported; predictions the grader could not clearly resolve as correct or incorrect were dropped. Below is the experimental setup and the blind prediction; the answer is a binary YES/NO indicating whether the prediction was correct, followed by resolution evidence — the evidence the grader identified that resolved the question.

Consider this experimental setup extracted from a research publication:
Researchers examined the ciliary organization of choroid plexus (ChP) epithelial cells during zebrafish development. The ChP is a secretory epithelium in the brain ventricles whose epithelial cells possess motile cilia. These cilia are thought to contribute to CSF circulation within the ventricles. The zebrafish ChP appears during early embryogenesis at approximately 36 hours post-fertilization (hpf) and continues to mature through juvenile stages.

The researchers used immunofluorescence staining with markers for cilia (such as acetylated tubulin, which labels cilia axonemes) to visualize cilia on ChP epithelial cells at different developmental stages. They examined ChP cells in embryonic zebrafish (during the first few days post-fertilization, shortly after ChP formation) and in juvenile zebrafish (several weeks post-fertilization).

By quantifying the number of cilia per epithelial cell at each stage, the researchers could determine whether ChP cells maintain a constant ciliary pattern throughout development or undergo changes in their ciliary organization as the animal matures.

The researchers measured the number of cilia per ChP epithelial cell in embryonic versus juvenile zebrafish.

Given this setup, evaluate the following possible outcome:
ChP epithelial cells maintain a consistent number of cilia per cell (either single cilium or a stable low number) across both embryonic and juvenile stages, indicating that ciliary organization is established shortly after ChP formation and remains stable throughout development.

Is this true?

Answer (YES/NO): NO